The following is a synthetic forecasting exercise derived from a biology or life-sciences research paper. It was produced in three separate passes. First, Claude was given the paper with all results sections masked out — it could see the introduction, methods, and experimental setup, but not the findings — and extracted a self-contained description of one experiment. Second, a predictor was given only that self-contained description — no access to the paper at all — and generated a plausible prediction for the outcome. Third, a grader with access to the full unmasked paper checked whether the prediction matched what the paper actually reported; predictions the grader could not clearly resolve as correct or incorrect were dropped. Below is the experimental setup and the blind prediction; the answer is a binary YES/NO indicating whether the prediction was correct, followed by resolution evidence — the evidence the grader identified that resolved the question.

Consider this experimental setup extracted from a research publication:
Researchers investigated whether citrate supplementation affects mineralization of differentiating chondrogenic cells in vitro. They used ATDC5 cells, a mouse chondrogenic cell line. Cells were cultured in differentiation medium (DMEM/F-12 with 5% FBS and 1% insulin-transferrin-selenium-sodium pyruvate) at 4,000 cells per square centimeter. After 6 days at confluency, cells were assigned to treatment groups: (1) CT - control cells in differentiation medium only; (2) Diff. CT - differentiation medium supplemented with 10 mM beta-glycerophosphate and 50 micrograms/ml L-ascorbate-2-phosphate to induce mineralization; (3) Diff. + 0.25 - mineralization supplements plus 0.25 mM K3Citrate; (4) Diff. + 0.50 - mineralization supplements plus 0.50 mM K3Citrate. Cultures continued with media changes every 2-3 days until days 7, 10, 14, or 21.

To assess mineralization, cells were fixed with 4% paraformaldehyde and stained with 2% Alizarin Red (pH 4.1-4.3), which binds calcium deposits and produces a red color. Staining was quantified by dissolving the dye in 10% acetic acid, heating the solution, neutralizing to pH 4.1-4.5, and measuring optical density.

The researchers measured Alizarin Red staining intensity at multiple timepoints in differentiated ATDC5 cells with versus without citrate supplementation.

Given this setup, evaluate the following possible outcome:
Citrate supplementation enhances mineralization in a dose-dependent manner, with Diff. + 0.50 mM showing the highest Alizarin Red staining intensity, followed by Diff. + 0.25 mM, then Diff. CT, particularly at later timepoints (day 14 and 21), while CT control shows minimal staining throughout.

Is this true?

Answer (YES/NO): NO